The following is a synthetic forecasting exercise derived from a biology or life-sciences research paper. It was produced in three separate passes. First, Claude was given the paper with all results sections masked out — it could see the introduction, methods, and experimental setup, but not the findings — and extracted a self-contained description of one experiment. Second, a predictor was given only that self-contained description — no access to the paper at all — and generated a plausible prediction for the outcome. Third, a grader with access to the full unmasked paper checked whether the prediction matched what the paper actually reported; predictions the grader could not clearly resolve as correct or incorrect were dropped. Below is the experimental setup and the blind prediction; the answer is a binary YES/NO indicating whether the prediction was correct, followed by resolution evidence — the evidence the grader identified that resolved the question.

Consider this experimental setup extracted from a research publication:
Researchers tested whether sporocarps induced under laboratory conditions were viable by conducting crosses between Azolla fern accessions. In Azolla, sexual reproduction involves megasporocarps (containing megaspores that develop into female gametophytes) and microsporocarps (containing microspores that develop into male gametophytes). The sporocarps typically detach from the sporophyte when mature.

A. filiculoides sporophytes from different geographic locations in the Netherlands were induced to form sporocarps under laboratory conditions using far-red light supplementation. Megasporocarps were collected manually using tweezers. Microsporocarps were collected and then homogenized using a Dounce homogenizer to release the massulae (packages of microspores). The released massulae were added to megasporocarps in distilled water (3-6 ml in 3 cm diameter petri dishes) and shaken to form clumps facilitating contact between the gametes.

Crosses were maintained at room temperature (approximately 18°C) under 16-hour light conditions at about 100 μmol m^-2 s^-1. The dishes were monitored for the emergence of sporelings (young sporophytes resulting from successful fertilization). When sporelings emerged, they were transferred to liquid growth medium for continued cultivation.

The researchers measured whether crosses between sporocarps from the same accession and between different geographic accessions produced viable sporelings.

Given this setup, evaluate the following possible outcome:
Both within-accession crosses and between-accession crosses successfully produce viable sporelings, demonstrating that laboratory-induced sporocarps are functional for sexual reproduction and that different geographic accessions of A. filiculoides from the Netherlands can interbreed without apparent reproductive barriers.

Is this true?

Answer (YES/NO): YES